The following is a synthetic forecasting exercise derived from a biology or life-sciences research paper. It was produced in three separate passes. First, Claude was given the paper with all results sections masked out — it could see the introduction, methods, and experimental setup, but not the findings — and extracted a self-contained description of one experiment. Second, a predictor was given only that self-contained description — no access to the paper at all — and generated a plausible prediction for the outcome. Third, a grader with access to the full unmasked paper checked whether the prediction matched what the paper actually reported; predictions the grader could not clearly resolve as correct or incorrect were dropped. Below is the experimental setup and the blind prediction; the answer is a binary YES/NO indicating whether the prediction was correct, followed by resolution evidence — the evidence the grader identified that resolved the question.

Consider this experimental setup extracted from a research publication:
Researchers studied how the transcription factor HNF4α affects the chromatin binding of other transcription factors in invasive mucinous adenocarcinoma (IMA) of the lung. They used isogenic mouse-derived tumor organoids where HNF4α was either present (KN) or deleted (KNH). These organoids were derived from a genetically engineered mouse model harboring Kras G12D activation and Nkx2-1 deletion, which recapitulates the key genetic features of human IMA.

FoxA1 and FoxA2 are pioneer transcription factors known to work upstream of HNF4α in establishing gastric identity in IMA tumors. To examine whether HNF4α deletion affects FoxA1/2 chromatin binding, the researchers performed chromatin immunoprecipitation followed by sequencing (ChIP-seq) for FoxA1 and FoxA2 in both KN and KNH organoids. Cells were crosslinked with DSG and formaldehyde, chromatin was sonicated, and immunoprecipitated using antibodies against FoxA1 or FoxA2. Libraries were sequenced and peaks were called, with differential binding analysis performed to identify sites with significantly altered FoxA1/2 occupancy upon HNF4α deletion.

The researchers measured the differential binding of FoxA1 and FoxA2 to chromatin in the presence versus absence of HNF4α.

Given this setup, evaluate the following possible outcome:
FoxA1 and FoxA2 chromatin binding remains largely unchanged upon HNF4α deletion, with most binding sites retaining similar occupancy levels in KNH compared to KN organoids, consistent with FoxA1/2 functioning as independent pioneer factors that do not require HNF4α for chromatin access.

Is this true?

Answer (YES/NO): NO